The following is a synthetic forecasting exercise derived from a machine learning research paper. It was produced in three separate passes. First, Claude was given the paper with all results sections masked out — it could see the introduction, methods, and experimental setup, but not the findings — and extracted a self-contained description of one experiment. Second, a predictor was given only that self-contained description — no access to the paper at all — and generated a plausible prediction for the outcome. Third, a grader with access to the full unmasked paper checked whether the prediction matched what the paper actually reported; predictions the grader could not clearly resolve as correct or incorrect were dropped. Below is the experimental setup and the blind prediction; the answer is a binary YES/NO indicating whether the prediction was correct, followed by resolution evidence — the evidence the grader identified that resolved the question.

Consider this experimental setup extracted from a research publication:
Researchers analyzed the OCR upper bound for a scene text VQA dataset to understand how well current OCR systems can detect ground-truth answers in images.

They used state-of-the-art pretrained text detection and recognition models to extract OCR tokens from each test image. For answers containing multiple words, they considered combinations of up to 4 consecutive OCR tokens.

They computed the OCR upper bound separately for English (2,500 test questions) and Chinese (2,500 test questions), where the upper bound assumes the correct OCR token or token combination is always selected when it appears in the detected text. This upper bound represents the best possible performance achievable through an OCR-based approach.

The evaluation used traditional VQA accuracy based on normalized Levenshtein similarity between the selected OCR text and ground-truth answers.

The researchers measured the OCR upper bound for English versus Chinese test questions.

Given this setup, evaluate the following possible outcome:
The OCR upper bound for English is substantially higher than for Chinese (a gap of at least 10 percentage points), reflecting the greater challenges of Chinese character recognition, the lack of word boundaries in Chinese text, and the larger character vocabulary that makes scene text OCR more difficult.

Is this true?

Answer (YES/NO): YES